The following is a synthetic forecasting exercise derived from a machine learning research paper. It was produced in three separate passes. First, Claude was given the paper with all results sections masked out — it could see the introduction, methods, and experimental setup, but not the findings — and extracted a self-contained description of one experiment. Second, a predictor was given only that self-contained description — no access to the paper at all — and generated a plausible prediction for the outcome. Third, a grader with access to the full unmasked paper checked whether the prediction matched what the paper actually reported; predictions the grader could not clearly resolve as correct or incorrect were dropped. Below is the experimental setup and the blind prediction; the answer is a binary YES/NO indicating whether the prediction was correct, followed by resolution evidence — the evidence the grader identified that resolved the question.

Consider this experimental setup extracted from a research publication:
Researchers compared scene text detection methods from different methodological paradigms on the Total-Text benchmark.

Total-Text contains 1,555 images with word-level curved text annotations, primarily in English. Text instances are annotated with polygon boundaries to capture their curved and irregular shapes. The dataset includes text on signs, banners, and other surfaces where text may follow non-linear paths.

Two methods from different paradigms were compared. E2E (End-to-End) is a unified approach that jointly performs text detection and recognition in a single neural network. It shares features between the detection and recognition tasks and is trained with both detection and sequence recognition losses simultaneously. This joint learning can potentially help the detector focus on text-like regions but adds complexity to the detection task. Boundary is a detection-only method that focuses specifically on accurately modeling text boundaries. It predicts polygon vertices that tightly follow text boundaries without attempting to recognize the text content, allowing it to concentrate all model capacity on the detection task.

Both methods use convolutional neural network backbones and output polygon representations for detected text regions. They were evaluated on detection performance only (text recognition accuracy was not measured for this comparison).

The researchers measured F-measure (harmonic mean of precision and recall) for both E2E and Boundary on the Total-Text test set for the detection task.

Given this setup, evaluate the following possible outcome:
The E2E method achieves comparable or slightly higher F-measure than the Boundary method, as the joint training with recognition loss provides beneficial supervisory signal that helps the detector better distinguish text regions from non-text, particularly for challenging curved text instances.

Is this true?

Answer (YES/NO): NO